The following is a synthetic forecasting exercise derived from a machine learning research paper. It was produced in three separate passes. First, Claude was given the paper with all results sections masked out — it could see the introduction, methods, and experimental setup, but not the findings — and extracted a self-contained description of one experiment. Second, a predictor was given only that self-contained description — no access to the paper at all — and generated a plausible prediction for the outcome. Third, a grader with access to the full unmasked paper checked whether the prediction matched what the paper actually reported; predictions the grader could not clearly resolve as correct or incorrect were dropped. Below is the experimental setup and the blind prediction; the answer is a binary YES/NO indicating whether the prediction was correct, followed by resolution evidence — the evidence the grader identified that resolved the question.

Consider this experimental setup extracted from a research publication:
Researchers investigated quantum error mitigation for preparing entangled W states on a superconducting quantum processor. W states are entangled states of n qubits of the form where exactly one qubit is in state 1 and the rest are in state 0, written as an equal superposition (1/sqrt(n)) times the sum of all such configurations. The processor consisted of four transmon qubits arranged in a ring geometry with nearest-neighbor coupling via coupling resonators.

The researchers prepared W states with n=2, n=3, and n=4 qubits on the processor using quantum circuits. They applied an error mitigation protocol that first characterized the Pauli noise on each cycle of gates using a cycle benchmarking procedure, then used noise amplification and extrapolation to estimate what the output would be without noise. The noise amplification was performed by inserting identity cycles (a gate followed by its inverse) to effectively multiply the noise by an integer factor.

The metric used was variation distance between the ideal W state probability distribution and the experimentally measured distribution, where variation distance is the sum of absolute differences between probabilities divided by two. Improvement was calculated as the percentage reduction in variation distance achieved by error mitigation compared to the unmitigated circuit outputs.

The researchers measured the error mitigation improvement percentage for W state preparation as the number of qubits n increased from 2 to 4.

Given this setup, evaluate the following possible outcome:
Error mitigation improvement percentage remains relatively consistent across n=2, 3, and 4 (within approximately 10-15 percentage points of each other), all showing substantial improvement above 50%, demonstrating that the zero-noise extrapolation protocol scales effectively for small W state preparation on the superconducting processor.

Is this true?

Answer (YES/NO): NO